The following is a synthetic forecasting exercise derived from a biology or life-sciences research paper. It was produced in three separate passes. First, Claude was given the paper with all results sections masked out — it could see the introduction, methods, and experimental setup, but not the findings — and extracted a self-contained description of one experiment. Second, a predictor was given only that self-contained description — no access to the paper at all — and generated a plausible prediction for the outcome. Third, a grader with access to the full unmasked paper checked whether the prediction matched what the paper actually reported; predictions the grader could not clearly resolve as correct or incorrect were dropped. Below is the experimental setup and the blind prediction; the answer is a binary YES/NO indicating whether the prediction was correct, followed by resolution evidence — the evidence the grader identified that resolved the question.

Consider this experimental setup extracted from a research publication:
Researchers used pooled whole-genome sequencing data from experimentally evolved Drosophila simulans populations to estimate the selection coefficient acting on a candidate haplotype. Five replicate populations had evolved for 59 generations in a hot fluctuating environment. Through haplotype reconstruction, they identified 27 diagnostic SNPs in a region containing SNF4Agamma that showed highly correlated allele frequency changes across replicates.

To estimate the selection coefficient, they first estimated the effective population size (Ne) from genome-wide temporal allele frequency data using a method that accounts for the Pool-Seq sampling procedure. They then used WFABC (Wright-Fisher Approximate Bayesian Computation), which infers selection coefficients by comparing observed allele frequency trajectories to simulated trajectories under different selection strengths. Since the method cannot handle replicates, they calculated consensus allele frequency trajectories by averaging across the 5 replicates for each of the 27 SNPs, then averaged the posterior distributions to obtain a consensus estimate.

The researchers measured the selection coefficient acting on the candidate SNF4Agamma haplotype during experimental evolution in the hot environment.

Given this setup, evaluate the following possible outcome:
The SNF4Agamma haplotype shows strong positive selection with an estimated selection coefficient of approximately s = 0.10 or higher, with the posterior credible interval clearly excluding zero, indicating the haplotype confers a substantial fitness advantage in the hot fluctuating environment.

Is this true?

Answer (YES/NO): NO